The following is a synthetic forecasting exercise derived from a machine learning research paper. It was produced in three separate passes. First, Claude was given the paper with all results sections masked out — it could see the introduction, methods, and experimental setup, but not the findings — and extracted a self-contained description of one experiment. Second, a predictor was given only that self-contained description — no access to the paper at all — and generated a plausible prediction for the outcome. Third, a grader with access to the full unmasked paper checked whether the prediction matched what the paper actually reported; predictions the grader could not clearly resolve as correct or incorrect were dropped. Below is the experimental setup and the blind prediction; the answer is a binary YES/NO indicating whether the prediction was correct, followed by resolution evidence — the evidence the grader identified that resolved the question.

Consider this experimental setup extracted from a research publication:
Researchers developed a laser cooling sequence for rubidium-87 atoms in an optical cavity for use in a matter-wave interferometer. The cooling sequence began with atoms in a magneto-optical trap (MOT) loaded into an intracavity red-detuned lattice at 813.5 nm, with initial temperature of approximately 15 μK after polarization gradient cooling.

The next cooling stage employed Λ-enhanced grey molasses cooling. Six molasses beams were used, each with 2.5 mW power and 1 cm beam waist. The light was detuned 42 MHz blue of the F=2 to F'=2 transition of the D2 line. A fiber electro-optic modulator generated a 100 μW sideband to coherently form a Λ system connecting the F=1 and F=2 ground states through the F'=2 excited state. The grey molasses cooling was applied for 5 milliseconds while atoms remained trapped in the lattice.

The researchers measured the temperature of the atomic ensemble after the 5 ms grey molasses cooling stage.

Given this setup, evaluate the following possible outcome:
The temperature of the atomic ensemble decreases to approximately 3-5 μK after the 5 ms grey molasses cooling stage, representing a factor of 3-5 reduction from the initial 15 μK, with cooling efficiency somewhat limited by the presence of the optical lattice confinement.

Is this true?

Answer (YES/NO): NO